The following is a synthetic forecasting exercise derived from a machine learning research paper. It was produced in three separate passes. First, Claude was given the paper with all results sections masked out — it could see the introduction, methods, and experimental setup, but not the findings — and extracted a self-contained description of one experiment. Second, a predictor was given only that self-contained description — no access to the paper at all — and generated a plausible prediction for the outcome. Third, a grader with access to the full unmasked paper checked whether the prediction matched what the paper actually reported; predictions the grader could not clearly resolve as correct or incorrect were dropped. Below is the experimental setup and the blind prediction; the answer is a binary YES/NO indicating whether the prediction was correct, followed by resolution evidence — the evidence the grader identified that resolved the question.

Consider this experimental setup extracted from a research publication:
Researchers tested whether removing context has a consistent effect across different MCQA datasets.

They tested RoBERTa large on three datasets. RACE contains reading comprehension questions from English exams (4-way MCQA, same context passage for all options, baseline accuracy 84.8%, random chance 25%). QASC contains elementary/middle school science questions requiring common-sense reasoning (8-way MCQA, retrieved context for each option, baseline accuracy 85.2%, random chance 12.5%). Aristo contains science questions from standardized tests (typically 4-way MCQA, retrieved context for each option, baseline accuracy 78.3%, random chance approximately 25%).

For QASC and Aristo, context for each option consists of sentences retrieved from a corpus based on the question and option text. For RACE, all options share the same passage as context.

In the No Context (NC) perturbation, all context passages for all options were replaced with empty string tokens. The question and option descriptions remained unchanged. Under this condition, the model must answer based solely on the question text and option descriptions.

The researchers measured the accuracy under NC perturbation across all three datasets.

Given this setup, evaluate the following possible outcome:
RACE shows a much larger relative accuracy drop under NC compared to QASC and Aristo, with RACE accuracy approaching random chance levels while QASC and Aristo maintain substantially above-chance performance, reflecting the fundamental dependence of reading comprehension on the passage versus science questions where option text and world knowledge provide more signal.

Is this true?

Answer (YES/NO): NO